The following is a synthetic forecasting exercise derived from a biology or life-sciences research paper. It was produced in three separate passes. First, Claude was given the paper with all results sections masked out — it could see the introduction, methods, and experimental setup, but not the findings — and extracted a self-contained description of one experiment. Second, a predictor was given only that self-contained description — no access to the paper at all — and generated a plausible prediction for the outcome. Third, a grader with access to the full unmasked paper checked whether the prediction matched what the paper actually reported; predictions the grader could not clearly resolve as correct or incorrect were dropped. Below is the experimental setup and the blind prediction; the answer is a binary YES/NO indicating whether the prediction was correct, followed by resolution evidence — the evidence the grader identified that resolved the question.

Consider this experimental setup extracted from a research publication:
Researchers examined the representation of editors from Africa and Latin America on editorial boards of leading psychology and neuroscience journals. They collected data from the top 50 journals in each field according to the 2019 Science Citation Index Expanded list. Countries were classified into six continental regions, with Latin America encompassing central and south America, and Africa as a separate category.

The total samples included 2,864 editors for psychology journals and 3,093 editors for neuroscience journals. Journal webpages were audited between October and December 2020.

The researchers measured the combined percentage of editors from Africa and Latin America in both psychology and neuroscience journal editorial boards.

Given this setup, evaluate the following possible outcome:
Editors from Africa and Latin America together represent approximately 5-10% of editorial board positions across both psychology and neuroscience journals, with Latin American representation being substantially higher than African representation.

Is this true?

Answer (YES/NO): NO